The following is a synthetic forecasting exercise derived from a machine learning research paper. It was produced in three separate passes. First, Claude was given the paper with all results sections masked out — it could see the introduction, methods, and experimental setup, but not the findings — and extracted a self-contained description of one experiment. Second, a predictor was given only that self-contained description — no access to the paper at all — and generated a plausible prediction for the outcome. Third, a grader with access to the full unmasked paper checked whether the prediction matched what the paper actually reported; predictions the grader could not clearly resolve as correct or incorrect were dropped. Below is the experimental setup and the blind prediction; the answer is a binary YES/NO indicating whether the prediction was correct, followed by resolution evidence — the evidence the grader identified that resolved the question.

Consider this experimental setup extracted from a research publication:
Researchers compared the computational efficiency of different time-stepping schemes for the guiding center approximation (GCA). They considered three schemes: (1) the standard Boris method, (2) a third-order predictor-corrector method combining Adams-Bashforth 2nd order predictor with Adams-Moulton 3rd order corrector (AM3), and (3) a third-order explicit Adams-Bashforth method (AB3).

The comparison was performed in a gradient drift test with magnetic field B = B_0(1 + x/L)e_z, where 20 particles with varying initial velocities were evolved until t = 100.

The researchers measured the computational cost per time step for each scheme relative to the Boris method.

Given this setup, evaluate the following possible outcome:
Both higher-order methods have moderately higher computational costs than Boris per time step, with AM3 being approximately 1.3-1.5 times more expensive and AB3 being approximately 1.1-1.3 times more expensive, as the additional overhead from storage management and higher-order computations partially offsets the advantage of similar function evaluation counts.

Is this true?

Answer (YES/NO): NO